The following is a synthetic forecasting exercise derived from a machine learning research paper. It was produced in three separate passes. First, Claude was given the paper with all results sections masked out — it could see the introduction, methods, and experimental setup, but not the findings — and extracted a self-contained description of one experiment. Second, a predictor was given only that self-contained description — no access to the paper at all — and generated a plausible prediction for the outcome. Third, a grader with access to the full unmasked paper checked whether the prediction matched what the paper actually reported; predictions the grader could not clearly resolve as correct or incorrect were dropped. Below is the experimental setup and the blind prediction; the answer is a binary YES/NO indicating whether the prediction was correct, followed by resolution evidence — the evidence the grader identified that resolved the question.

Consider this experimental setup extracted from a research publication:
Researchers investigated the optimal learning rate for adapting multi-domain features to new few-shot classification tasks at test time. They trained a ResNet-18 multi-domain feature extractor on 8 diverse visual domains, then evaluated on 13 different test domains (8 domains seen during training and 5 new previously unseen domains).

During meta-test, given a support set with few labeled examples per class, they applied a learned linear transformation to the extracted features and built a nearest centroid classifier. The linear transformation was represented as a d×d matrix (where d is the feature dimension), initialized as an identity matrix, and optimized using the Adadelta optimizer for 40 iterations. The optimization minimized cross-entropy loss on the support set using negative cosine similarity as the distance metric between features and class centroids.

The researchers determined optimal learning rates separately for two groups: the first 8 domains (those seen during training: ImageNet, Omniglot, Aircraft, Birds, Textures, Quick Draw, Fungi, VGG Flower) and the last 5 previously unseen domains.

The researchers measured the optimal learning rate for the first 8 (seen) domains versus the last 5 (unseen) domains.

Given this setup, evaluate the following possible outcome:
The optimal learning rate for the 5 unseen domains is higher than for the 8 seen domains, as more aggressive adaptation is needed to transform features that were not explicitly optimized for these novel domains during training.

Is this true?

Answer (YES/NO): YES